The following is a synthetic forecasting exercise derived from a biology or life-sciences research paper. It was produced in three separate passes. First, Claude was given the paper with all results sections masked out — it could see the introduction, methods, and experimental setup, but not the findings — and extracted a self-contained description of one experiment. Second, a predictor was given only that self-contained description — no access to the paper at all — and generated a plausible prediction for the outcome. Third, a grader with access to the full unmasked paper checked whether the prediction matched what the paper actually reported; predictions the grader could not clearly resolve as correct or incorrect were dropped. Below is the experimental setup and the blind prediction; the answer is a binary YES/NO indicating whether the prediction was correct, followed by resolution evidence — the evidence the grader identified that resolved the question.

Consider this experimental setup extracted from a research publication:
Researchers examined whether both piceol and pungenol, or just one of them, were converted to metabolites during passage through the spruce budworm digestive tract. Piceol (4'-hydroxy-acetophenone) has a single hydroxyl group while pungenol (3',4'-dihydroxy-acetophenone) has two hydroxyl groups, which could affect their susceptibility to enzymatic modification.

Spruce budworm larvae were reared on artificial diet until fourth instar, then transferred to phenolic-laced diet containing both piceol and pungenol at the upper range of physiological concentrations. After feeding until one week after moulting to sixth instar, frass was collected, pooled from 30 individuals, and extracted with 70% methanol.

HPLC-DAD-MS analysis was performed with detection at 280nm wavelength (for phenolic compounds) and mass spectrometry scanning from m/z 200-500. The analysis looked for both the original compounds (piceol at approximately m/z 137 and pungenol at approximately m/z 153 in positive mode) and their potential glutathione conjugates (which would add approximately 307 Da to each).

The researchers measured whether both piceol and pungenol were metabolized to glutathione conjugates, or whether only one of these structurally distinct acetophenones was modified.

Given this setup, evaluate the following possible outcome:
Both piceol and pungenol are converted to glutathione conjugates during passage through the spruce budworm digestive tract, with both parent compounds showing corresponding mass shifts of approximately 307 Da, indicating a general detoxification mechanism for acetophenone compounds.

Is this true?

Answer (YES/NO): NO